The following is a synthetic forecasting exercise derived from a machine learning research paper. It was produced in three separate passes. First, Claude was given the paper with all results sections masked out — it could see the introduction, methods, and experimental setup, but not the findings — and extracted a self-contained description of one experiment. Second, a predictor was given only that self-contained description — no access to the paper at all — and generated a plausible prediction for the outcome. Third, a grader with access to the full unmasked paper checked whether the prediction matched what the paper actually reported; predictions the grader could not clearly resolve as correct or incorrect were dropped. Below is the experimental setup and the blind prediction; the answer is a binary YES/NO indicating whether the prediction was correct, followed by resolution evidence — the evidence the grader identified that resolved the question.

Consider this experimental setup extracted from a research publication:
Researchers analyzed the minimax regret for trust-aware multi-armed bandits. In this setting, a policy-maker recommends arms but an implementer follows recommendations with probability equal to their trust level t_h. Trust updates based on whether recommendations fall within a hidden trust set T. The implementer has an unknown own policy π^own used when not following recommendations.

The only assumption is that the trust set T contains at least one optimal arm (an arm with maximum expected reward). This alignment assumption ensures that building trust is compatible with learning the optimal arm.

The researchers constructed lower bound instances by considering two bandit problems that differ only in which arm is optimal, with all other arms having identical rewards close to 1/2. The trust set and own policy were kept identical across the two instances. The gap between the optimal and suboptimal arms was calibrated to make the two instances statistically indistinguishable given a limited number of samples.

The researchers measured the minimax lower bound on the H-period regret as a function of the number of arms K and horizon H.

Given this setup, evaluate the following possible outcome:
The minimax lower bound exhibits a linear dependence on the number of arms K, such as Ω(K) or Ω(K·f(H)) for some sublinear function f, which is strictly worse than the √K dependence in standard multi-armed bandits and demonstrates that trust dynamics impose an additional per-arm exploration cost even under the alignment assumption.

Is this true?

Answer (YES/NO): NO